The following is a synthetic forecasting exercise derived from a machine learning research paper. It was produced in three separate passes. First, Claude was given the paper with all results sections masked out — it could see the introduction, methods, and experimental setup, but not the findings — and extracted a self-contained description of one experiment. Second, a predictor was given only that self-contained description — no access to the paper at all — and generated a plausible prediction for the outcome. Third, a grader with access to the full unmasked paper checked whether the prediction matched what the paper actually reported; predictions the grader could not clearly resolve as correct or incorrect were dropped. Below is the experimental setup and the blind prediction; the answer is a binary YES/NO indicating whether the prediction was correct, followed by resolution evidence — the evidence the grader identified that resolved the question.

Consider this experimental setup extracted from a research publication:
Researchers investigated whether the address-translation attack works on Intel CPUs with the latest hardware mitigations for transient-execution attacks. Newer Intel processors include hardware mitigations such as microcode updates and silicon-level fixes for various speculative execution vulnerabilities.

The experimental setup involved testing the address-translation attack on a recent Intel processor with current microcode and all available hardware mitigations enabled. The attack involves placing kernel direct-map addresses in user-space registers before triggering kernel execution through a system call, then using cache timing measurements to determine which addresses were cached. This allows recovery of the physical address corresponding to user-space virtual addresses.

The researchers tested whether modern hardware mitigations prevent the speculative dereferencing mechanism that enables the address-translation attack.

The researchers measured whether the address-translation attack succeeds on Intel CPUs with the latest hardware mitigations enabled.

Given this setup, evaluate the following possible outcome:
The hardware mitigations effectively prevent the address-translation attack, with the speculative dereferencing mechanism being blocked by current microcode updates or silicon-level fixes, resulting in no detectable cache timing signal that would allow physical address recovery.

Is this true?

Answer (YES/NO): NO